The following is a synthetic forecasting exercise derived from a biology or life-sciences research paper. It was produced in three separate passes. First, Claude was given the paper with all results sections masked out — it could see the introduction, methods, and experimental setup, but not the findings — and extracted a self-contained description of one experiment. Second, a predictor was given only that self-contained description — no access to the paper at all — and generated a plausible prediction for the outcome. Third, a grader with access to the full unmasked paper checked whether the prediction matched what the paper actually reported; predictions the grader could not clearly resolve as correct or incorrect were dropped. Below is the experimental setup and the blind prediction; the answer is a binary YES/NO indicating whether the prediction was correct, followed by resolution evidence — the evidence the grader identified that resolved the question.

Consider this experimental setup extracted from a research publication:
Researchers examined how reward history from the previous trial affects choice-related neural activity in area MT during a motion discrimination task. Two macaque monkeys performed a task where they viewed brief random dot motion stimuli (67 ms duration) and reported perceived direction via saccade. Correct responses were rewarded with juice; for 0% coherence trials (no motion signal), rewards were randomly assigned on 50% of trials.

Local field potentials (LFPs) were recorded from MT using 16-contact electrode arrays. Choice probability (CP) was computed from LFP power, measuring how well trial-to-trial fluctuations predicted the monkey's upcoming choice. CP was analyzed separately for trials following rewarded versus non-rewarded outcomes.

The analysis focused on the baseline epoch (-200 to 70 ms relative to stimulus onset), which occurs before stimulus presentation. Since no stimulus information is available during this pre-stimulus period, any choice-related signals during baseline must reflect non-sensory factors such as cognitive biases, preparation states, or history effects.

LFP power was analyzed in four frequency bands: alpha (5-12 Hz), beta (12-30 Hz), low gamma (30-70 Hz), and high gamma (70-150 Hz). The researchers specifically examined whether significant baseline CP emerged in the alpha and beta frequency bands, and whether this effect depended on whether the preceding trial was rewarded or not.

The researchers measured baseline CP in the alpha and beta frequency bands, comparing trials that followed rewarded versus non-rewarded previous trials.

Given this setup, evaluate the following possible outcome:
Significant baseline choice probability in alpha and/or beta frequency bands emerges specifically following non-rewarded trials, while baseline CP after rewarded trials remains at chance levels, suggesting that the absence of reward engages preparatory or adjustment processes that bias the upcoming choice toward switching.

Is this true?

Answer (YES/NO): NO